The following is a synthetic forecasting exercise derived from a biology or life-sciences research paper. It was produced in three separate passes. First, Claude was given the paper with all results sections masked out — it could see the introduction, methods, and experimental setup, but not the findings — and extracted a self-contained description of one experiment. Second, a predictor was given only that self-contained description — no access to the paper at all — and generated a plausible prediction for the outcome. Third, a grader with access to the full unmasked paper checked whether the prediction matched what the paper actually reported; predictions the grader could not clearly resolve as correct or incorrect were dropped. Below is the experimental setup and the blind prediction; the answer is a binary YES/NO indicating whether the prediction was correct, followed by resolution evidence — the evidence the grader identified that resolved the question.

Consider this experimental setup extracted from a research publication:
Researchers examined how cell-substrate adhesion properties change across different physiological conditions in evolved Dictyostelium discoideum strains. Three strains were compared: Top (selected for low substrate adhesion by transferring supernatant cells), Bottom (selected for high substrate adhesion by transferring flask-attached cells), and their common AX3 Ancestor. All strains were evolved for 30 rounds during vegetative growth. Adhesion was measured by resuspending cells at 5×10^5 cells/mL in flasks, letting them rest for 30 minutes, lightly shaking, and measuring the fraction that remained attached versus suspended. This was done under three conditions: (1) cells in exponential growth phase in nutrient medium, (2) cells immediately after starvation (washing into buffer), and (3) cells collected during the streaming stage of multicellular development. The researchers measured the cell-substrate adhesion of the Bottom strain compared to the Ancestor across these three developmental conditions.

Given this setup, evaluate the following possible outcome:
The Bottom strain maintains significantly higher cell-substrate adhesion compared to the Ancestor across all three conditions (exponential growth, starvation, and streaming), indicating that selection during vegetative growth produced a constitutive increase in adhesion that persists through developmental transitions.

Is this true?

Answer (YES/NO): YES